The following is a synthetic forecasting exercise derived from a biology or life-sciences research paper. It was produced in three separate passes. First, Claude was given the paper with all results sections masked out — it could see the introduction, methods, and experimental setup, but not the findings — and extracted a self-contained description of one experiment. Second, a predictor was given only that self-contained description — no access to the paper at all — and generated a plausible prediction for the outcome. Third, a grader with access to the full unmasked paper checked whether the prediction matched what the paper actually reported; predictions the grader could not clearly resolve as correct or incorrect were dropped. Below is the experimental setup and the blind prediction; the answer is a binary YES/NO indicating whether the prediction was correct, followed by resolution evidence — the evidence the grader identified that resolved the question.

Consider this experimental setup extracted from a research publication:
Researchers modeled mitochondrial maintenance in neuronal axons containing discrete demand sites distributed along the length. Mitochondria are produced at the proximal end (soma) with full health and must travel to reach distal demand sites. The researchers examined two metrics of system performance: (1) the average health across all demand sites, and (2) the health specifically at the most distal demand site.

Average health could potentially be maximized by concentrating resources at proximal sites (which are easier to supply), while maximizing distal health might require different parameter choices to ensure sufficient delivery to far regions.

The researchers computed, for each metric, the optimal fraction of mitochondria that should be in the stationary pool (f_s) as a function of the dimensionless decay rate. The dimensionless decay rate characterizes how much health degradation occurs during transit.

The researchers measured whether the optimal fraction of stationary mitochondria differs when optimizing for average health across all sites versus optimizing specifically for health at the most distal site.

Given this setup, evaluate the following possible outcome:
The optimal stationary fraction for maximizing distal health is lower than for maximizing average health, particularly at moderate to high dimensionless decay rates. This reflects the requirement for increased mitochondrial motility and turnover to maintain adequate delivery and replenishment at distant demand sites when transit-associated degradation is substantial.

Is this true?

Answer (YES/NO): YES